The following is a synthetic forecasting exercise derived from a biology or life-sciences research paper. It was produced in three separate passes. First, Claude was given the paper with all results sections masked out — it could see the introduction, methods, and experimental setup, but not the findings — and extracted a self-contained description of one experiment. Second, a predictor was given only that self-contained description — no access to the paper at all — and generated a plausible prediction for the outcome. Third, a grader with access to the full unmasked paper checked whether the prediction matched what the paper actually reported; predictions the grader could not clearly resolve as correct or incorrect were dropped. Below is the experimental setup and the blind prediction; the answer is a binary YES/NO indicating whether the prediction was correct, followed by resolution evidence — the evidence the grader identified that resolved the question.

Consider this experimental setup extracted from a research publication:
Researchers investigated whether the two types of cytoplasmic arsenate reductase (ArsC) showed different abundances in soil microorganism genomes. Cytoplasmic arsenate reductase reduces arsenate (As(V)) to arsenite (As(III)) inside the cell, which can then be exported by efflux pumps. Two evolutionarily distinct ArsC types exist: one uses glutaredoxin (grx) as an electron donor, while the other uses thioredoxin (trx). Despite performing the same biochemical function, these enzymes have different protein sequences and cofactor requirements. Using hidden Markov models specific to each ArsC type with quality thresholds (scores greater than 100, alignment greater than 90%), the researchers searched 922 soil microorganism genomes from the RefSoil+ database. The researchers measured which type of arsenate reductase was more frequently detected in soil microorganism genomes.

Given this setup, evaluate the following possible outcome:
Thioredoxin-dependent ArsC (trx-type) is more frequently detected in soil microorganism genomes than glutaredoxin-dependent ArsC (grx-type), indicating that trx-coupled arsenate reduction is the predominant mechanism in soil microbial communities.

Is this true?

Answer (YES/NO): NO